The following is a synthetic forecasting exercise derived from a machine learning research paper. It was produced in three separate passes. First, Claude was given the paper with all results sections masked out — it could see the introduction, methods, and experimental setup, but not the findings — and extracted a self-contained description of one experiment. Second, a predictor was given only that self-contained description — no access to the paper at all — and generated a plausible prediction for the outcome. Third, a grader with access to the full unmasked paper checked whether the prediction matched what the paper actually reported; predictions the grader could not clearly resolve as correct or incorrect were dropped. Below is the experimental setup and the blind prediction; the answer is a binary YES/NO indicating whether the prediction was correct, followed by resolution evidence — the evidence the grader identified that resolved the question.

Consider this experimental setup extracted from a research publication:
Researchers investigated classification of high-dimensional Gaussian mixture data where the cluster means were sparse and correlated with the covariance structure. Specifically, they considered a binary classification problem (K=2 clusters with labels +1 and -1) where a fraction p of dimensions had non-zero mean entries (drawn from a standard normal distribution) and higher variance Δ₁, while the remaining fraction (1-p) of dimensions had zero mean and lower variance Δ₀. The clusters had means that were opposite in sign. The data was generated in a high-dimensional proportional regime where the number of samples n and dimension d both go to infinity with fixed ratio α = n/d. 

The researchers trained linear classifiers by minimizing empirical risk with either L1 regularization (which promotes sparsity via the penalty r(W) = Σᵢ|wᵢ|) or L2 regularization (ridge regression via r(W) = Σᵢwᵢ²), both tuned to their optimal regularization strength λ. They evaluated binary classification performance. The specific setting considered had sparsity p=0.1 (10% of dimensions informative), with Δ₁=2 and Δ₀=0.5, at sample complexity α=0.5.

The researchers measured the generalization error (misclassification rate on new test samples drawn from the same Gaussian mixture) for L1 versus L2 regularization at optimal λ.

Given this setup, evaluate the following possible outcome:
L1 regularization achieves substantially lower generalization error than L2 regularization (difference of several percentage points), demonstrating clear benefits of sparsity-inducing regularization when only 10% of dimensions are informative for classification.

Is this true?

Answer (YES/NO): NO